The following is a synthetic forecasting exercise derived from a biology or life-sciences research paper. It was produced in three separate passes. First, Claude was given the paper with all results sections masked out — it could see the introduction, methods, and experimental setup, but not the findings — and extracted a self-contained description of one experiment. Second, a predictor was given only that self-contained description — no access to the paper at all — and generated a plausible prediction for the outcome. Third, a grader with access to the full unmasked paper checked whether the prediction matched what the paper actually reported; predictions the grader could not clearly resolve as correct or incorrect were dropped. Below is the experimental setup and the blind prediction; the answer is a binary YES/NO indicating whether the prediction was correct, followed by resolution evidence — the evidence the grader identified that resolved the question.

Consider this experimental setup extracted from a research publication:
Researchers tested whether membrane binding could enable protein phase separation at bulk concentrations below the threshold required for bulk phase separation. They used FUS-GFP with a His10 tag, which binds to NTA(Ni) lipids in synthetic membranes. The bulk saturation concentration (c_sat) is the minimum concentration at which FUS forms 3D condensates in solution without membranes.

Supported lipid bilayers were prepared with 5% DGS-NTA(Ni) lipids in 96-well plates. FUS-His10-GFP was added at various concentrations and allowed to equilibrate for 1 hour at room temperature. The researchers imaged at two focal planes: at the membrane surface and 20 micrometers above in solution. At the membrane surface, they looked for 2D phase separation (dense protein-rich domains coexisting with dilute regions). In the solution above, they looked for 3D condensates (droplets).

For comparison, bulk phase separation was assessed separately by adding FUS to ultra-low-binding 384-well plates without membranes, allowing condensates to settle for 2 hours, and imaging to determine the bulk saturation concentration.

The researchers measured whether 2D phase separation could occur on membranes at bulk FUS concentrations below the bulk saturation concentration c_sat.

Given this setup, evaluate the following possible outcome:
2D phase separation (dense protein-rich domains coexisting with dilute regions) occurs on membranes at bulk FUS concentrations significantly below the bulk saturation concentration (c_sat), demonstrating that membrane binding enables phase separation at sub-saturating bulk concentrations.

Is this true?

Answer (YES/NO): YES